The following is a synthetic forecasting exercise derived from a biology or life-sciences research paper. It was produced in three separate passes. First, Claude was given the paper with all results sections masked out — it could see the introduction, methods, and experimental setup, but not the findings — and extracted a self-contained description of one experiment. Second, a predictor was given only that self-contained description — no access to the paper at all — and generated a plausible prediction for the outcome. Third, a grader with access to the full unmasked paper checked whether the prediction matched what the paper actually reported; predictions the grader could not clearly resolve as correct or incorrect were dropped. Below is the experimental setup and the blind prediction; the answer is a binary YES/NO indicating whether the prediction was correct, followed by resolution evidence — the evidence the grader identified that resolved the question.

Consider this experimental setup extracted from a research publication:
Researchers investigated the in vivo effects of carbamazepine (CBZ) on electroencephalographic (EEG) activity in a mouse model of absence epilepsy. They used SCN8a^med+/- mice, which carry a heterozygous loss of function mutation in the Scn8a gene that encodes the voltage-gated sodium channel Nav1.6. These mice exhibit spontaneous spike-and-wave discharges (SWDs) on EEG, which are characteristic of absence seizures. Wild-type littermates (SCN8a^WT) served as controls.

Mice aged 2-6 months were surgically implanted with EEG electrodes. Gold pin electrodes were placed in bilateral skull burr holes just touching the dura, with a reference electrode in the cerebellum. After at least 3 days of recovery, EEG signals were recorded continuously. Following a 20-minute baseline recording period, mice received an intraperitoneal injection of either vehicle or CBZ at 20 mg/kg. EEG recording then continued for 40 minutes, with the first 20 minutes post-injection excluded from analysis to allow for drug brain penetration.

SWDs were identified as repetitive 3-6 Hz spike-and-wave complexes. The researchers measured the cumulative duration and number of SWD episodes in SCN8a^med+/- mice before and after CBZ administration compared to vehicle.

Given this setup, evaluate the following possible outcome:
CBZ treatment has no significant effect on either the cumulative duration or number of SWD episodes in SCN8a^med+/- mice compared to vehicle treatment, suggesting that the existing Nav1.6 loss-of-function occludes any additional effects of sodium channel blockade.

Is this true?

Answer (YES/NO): NO